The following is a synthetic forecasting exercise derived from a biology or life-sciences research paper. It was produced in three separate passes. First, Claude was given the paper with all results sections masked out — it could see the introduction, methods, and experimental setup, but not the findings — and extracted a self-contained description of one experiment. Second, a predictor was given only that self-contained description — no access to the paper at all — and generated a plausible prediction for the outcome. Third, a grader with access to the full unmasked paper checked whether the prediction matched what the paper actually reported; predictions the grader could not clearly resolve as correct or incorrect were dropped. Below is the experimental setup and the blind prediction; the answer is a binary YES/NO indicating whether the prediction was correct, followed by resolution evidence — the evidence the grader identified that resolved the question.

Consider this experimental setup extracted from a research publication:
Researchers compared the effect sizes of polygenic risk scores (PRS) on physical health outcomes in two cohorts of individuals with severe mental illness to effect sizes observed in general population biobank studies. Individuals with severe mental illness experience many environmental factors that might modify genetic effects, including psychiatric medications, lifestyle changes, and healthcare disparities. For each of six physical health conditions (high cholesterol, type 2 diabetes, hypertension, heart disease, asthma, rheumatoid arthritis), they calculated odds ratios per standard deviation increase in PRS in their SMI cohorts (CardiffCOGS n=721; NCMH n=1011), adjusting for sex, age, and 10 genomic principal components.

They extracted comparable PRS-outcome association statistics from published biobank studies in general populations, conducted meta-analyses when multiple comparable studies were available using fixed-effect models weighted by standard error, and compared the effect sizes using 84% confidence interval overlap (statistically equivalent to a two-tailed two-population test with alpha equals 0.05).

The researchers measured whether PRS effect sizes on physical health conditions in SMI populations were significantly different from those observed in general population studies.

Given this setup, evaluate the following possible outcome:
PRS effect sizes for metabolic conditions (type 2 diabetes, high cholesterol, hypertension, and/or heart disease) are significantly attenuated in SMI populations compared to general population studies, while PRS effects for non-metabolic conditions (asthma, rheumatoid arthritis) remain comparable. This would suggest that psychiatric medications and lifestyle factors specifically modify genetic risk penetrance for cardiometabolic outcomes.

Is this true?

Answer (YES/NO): NO